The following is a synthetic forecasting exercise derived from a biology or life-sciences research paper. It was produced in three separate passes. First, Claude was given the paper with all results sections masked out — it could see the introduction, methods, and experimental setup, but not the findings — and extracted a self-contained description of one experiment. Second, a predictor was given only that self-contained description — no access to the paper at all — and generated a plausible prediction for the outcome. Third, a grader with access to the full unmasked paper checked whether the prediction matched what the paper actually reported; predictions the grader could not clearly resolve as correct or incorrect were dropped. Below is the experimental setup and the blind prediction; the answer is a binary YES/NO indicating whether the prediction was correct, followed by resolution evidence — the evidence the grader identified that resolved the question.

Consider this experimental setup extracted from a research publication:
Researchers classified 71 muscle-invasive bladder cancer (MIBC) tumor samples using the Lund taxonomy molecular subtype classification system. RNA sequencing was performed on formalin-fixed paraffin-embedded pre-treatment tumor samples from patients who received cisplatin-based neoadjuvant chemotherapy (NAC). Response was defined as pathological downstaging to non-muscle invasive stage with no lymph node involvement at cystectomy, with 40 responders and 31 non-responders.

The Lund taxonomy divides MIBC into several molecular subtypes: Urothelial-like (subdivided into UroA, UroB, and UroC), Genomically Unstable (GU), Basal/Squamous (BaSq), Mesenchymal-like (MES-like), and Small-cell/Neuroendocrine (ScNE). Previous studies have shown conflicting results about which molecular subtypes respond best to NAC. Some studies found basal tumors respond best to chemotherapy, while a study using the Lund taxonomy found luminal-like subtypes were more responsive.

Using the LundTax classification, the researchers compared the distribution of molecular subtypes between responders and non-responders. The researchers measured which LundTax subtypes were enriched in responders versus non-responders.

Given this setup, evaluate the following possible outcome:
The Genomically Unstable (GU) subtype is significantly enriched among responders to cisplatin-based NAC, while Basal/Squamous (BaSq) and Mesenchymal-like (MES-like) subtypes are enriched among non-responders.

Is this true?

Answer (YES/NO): NO